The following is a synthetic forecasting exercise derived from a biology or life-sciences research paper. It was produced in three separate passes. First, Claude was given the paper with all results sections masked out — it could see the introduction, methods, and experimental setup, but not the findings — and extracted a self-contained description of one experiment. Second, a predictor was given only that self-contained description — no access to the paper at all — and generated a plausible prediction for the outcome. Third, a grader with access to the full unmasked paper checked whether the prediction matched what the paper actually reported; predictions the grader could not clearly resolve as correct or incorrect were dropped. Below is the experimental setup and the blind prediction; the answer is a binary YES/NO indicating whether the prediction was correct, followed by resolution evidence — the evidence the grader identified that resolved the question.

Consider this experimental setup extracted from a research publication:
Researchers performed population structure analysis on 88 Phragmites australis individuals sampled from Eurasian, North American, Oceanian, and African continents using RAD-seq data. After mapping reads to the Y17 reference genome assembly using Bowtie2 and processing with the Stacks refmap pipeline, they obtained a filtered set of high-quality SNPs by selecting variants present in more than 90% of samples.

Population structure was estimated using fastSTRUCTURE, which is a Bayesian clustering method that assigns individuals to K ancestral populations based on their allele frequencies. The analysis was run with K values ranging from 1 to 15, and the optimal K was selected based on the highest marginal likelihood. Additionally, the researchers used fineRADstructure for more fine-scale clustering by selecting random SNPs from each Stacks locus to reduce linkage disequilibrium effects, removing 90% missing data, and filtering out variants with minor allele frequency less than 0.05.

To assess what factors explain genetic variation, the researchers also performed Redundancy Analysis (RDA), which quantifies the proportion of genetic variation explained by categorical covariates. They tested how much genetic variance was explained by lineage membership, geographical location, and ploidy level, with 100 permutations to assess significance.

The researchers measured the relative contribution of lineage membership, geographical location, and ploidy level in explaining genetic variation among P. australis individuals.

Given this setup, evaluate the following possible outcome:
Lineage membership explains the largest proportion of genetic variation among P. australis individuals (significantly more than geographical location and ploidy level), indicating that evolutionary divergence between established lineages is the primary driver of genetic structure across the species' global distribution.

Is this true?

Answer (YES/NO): YES